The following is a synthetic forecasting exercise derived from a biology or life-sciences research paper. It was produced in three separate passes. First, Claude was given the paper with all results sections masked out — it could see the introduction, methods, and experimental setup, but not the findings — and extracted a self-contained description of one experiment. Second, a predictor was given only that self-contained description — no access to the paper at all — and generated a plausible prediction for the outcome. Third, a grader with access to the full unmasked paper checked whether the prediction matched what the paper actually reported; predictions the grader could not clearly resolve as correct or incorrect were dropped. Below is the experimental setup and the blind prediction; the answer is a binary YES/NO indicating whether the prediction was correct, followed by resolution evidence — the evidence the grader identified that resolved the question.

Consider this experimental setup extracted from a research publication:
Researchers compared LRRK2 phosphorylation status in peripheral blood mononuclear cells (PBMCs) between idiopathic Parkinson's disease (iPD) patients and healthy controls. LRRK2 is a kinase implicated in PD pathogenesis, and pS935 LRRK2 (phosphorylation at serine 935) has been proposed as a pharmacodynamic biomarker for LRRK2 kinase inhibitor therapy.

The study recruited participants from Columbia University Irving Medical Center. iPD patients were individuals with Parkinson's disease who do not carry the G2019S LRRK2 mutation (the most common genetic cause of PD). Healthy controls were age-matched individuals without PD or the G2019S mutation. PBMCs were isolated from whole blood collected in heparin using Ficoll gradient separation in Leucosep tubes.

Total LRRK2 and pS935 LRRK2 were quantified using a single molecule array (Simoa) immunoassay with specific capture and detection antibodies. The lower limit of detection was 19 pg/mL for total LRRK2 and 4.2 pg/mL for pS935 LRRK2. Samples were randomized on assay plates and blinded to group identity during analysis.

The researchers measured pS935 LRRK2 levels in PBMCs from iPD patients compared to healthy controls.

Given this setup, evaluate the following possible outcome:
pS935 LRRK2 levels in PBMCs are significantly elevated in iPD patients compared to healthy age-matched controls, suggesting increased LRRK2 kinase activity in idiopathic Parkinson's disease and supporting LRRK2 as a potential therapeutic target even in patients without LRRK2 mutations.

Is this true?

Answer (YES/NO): NO